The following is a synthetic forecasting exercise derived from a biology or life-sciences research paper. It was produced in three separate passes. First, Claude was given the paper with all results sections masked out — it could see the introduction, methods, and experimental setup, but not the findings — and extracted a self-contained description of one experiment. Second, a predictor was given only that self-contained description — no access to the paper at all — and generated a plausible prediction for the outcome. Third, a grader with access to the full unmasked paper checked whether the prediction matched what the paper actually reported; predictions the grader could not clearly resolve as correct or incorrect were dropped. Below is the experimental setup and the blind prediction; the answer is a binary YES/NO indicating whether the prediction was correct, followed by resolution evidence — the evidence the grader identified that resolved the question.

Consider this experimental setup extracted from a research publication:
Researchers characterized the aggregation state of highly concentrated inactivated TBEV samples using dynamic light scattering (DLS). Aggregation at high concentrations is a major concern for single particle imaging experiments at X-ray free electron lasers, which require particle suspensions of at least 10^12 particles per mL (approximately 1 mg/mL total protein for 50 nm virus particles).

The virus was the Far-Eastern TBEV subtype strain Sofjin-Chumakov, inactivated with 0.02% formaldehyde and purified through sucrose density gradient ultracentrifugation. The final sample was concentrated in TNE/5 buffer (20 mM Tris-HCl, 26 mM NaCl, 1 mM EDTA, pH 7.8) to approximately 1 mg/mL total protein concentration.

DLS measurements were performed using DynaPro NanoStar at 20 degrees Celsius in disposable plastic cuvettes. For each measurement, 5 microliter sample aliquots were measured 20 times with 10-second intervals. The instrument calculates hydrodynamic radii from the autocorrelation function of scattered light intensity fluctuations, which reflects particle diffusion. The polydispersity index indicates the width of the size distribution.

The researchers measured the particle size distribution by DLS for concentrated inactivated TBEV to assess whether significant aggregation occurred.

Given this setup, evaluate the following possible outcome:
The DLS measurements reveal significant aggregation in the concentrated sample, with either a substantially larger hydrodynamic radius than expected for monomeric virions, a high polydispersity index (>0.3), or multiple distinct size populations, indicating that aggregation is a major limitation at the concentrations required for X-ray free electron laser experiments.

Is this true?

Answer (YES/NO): NO